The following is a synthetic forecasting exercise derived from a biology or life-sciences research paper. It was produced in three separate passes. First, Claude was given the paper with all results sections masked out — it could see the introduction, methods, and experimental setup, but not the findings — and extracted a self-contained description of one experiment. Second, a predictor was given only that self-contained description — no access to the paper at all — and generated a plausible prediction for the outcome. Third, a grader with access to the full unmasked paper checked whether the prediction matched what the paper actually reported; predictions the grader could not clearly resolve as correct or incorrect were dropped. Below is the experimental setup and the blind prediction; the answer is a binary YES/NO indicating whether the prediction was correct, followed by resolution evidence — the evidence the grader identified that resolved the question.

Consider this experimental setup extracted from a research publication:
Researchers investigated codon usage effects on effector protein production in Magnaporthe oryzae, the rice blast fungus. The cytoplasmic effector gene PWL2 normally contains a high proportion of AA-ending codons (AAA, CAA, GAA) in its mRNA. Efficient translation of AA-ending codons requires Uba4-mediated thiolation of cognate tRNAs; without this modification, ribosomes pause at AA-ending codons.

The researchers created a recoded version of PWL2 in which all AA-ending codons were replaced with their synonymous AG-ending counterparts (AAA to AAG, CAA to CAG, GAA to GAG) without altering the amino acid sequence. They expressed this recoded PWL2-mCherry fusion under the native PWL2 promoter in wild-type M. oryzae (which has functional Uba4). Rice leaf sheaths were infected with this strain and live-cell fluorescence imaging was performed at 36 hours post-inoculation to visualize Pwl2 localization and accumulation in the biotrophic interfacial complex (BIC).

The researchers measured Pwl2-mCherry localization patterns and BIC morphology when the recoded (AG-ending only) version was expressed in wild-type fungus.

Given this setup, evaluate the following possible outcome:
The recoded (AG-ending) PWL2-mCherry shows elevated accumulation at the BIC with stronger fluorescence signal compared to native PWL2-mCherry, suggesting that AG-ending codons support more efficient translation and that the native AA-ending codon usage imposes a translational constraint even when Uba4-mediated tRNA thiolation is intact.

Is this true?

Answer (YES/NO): YES